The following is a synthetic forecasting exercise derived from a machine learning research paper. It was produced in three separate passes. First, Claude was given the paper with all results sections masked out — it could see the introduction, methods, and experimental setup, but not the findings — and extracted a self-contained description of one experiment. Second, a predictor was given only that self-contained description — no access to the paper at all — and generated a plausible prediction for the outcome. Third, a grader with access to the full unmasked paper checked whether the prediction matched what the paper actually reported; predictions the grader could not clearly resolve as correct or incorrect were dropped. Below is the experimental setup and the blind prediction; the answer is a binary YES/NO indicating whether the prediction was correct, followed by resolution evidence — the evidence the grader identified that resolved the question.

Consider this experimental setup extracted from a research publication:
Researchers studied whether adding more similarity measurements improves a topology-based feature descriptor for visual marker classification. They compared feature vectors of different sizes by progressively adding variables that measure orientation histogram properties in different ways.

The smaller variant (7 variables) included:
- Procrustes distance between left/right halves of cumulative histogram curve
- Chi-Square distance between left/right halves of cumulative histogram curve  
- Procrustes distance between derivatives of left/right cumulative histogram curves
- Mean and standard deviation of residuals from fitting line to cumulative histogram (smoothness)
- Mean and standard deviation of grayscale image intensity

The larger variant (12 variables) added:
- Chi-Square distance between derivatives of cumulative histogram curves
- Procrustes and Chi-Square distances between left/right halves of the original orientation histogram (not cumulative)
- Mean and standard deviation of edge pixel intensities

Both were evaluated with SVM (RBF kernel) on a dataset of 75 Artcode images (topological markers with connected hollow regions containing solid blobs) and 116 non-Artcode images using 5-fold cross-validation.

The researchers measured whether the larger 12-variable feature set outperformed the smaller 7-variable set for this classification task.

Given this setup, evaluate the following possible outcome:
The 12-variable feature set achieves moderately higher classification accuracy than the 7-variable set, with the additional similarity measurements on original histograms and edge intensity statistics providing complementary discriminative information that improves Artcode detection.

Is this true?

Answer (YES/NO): NO